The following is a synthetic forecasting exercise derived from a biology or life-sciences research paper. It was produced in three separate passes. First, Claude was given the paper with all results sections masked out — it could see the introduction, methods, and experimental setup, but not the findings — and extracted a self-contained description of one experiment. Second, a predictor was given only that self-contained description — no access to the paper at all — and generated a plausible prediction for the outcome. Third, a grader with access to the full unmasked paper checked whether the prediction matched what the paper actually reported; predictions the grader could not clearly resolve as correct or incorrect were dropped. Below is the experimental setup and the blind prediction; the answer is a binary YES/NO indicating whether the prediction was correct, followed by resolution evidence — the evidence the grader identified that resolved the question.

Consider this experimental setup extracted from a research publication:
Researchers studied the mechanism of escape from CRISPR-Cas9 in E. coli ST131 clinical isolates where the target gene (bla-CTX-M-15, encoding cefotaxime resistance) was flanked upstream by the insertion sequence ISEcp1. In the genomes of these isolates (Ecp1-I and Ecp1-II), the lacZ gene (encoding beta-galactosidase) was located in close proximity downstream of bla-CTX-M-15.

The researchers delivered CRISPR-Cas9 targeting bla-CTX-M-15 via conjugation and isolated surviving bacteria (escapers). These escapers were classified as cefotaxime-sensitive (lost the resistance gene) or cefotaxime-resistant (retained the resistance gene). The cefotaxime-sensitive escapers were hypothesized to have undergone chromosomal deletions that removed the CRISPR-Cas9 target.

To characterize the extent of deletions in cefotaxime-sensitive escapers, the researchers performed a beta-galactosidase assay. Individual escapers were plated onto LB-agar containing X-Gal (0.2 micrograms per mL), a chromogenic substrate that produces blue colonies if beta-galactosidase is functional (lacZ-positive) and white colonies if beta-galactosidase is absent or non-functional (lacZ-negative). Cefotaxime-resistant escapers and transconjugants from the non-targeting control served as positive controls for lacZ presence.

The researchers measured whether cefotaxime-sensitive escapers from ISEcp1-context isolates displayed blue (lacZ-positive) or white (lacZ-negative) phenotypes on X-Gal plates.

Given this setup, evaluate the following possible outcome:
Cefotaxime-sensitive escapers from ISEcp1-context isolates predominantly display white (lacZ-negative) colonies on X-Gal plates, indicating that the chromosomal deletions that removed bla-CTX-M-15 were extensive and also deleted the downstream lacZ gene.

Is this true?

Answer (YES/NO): YES